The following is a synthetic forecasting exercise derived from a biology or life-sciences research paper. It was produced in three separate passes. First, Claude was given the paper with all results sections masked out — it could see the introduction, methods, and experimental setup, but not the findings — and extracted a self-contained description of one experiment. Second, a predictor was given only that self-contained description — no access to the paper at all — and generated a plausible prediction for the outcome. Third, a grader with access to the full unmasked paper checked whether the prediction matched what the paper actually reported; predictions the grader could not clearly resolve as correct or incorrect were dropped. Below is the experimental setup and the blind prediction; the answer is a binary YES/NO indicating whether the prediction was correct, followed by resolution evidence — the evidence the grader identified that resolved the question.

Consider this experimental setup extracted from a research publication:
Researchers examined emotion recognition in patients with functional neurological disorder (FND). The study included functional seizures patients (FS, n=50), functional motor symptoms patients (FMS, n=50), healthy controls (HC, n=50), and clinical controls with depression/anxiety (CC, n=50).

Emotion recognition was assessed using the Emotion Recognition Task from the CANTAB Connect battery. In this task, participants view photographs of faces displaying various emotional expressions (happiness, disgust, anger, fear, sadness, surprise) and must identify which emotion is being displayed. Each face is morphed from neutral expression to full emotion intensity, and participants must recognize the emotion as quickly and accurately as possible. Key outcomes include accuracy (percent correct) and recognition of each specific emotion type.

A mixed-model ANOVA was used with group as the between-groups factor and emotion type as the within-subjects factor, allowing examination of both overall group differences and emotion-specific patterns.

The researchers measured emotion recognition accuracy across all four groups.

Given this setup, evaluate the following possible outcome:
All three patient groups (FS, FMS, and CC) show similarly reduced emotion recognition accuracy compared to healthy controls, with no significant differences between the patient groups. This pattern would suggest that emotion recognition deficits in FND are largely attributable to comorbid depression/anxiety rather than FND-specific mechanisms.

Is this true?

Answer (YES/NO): NO